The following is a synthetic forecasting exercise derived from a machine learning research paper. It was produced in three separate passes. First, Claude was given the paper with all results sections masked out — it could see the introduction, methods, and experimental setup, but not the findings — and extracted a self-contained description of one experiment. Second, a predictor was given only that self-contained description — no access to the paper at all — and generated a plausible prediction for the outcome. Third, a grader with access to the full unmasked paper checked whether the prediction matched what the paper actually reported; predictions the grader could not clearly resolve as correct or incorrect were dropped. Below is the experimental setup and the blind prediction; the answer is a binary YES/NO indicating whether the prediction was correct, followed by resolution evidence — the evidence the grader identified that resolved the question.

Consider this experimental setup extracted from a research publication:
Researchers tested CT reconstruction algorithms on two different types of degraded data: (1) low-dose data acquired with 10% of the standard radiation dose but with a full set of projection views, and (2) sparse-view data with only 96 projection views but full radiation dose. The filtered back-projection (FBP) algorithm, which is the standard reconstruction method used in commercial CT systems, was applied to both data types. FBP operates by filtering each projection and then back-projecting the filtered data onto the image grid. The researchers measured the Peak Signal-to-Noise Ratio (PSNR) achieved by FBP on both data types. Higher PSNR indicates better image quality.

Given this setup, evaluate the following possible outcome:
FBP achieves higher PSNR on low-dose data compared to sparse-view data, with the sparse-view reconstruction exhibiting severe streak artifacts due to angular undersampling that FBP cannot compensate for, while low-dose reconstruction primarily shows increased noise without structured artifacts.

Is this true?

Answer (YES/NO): YES